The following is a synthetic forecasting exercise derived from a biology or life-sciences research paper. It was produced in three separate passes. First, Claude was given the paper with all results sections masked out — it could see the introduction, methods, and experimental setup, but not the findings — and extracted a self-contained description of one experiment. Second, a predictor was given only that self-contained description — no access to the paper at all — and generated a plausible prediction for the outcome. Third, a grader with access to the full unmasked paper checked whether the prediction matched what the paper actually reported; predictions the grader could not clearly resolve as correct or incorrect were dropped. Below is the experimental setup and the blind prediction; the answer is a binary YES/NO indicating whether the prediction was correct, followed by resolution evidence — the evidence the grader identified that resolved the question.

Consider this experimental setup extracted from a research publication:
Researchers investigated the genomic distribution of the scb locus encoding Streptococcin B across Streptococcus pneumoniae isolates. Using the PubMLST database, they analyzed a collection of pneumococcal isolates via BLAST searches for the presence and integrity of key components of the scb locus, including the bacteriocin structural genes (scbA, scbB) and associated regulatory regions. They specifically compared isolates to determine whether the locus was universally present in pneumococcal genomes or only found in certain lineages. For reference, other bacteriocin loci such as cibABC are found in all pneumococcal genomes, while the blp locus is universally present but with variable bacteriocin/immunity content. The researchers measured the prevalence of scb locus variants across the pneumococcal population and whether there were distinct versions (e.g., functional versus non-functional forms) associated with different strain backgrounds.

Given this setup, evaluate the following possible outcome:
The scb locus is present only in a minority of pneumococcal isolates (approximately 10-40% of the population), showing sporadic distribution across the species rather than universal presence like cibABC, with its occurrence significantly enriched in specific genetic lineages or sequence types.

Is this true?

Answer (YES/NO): NO